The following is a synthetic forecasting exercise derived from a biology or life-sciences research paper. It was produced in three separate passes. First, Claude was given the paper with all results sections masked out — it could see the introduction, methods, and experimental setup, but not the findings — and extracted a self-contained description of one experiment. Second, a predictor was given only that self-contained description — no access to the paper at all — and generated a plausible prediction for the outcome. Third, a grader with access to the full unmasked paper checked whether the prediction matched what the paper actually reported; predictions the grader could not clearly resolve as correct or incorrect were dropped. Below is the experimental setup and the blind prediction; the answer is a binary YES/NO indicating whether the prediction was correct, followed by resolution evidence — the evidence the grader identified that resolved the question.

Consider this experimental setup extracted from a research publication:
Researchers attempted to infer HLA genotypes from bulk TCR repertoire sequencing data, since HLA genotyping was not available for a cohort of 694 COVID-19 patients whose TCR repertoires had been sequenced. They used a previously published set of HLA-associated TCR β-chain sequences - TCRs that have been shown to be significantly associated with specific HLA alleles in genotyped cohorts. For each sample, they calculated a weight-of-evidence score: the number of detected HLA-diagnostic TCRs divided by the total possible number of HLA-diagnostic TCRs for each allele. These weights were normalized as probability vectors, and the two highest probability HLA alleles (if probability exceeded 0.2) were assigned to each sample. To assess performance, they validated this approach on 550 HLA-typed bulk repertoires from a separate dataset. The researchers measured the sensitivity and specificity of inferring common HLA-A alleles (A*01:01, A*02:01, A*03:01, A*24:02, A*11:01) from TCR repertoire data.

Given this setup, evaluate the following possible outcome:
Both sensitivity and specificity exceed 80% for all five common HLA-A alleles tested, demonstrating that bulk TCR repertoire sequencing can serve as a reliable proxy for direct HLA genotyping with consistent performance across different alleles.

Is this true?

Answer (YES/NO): YES